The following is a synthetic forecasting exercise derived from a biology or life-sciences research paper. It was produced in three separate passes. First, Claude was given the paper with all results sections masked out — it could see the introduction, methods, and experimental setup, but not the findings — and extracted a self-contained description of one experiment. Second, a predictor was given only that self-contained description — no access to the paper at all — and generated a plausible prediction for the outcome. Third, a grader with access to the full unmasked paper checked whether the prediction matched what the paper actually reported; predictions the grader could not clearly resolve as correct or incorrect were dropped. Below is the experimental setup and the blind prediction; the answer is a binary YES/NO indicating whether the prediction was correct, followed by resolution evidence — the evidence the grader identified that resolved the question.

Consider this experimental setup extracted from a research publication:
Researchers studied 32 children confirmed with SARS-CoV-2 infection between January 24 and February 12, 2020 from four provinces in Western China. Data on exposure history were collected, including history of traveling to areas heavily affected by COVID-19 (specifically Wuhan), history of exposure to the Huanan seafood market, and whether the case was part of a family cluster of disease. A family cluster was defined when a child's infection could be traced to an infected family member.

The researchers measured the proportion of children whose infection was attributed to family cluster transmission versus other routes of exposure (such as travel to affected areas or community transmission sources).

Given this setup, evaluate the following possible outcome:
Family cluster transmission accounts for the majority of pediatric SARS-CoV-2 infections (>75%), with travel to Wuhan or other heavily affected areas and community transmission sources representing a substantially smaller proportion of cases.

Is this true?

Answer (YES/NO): YES